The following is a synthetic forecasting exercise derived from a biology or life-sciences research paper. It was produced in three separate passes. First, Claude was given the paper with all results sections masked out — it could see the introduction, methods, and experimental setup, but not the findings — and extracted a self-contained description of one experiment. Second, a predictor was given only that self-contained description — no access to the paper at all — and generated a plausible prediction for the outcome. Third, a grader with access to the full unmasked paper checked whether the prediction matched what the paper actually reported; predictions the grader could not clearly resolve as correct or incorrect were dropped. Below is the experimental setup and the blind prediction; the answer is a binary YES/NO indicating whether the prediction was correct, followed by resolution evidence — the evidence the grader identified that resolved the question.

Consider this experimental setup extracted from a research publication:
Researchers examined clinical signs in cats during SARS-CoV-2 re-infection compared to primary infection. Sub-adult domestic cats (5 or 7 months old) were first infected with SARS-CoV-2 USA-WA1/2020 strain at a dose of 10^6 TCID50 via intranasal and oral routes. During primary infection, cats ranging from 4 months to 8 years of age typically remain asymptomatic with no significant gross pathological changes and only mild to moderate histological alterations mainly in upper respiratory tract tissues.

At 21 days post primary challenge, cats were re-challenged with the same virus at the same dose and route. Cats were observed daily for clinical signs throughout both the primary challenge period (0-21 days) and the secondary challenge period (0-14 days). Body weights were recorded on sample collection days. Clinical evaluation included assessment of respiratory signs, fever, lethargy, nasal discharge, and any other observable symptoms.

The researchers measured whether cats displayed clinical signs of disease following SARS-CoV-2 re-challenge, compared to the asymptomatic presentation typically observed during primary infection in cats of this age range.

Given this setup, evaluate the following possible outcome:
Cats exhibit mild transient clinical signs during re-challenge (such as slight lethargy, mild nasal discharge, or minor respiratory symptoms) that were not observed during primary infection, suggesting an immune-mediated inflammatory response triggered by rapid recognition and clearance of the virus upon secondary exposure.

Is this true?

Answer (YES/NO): NO